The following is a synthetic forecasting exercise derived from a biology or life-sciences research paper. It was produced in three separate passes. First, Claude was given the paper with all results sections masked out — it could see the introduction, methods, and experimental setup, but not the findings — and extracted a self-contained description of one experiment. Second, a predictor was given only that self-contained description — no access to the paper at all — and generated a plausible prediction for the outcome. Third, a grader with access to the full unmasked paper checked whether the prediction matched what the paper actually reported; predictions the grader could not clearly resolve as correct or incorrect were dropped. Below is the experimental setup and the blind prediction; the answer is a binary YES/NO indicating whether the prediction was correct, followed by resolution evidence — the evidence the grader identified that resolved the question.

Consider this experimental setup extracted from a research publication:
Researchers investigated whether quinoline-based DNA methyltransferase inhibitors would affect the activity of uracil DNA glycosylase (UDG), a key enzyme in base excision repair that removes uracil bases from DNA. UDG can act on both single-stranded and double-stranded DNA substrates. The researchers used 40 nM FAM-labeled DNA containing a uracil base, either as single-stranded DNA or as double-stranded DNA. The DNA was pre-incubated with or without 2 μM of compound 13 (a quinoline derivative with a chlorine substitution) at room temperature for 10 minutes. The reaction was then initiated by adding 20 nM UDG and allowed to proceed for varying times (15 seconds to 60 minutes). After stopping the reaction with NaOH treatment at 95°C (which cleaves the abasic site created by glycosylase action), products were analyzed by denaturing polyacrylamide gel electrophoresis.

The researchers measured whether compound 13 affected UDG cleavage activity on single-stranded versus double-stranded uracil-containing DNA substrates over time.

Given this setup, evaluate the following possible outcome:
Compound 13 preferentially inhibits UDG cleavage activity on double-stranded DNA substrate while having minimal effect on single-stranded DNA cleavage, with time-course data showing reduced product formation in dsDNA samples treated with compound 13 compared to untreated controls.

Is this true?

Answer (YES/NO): YES